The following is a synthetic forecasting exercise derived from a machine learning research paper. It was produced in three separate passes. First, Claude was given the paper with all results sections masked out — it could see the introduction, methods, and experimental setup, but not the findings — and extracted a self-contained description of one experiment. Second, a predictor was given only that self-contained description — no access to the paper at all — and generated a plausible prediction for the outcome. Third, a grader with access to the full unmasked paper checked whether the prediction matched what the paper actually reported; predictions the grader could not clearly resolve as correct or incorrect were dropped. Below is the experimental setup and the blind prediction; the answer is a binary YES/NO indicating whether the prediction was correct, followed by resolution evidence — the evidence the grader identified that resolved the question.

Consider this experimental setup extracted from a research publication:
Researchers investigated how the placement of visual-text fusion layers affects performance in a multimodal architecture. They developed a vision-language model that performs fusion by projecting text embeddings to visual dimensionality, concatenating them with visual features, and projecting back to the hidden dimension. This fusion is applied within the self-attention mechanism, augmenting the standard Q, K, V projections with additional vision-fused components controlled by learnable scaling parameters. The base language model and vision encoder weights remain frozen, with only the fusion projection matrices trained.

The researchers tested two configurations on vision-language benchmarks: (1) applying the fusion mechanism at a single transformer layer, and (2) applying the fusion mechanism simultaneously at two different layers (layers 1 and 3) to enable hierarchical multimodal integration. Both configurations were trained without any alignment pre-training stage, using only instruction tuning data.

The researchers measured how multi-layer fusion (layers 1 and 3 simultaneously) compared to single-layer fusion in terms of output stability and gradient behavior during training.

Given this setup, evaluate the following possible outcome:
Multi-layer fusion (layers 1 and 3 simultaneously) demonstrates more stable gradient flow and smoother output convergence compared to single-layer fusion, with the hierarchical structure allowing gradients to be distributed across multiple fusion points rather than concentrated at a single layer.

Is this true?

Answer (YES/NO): NO